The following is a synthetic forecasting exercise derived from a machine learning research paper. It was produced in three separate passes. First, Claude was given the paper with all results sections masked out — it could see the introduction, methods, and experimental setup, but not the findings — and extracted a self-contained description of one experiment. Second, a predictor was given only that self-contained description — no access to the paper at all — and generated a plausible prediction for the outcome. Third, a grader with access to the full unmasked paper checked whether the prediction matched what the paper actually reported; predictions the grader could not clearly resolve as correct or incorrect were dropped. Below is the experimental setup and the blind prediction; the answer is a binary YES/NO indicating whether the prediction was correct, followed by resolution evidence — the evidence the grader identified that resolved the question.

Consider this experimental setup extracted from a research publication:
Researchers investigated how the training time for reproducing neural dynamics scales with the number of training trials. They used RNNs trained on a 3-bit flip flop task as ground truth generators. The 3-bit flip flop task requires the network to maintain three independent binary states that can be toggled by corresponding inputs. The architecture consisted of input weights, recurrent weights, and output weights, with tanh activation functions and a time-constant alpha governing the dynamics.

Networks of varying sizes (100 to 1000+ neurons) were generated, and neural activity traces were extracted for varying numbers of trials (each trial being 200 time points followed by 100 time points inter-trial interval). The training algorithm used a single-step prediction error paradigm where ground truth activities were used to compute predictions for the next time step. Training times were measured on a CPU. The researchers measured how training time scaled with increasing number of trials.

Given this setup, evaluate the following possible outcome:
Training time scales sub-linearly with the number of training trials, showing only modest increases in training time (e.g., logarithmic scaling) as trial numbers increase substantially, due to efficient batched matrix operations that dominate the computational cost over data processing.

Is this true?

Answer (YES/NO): NO